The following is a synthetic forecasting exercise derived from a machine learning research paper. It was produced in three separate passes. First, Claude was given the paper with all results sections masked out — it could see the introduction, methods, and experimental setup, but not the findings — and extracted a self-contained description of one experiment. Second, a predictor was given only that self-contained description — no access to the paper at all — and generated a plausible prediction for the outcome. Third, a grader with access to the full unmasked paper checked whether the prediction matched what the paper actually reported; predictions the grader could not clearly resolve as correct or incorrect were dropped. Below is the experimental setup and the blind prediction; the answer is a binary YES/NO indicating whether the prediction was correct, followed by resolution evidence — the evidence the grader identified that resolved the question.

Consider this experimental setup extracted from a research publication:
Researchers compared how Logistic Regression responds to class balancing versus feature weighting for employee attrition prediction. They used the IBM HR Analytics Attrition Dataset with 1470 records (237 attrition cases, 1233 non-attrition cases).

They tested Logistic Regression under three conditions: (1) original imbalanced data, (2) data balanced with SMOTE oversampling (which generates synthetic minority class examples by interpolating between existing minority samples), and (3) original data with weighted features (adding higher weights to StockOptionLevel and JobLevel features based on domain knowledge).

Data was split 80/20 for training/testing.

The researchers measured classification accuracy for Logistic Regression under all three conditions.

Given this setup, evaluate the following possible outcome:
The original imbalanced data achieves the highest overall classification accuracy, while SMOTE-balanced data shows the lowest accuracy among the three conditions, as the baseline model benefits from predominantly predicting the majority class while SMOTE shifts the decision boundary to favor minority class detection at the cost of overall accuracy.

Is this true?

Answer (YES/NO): NO